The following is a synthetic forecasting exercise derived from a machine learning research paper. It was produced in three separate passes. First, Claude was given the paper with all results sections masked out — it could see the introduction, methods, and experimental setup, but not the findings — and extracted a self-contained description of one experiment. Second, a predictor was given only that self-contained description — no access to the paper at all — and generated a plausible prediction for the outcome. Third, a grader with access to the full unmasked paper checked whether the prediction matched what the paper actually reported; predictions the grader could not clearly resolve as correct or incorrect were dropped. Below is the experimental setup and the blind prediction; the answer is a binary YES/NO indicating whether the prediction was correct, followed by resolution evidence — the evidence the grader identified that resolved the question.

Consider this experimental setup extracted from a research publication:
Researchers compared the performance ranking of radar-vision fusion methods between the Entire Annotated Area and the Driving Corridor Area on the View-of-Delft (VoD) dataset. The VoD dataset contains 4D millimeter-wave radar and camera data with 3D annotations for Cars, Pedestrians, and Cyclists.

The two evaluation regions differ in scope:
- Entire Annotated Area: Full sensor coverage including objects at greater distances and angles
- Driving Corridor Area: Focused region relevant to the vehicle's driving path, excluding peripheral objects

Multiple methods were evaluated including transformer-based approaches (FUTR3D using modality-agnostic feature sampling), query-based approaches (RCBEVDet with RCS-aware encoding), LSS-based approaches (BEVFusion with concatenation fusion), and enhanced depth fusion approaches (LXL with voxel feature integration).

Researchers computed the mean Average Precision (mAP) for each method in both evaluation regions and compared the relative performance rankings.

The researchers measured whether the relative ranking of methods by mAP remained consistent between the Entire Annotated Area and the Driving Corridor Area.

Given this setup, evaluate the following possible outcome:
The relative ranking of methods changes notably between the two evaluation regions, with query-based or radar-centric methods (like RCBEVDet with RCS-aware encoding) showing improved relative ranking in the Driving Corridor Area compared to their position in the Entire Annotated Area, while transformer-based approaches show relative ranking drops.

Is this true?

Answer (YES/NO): NO